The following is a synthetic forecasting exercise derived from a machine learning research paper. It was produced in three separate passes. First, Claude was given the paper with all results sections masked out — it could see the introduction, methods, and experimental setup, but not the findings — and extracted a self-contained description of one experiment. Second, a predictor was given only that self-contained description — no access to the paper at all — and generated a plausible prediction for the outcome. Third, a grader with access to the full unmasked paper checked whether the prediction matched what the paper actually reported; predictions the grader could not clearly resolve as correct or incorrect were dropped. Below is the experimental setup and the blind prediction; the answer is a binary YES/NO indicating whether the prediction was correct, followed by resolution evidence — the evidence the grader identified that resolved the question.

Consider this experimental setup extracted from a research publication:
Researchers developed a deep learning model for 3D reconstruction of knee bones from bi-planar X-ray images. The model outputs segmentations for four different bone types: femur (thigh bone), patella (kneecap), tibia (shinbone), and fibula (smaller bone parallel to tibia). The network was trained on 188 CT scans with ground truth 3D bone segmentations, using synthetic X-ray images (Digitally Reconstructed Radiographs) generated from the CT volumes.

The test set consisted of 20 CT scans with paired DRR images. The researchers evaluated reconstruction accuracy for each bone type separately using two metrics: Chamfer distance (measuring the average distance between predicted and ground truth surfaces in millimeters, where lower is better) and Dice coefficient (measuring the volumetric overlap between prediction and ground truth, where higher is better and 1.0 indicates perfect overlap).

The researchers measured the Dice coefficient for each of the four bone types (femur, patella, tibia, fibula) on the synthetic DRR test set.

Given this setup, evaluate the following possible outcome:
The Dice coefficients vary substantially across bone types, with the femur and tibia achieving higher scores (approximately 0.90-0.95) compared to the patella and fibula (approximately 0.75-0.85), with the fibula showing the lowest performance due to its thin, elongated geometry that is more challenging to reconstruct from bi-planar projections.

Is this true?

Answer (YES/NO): NO